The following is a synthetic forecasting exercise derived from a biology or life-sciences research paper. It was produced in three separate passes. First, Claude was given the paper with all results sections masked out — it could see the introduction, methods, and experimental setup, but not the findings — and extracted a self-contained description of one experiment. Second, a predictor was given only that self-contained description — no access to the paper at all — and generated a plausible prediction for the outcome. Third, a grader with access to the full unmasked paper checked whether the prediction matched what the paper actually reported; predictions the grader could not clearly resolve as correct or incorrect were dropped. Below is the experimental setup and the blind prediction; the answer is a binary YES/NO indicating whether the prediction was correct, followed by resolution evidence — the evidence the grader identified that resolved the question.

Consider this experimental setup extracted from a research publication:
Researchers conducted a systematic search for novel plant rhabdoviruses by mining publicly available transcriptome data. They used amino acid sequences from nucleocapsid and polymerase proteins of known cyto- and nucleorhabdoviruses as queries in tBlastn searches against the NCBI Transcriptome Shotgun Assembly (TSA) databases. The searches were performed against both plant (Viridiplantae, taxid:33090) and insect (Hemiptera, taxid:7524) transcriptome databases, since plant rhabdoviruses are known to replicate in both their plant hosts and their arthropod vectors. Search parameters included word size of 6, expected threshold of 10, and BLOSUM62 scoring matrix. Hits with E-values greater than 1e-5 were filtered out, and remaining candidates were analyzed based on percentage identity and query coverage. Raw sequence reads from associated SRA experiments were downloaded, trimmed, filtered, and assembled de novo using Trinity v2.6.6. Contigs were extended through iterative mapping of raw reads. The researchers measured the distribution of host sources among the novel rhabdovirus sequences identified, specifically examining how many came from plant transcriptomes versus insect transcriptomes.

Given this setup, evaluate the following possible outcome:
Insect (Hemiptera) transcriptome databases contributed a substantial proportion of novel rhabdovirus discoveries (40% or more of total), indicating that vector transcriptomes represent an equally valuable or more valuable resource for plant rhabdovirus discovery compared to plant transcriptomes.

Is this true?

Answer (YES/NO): NO